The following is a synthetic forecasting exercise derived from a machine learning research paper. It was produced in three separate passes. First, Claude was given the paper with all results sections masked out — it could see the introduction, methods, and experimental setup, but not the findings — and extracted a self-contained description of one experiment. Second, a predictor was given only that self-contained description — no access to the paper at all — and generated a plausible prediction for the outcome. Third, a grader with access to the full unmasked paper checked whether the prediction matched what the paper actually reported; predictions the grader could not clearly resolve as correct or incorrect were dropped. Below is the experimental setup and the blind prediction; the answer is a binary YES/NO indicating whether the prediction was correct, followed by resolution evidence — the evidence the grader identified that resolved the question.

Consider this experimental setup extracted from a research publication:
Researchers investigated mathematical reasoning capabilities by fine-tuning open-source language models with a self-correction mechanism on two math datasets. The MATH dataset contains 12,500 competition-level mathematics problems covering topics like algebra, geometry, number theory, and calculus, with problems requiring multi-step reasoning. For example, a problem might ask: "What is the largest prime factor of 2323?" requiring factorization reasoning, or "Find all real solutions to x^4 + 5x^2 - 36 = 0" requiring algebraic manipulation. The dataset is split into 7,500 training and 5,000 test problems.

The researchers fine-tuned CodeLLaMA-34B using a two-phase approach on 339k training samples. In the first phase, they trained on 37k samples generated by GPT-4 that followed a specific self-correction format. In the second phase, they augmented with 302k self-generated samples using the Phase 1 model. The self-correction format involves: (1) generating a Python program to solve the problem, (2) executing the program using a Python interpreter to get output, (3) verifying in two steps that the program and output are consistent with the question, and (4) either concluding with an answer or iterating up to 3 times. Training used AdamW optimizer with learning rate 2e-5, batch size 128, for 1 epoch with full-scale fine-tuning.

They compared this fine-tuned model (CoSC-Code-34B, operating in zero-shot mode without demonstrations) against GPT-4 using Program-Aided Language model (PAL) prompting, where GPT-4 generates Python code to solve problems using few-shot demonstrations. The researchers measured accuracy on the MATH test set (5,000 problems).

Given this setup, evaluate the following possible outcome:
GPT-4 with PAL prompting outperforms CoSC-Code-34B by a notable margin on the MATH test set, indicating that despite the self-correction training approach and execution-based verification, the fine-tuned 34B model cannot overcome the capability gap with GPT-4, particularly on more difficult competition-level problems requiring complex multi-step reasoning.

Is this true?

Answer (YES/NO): NO